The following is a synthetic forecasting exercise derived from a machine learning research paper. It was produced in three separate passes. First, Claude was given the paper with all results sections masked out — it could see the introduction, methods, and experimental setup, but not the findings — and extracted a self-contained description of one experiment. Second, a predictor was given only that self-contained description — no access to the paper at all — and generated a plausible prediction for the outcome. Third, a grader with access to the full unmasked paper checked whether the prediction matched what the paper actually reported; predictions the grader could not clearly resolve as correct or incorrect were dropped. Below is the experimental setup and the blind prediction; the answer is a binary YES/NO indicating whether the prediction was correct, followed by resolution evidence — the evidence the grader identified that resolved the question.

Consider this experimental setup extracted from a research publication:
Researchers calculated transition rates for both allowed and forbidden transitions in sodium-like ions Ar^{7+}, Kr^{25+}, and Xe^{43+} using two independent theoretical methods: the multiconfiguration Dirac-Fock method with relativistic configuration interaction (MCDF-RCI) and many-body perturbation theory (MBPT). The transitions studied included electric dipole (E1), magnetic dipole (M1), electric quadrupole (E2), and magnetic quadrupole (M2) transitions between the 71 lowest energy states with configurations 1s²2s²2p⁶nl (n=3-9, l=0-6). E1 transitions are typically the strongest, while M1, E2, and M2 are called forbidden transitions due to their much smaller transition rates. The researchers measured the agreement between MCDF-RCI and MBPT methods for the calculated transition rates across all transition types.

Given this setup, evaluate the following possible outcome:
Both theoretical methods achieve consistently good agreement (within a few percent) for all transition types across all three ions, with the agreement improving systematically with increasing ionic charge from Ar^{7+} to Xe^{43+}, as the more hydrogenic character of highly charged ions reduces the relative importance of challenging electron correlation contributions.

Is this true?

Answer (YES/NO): NO